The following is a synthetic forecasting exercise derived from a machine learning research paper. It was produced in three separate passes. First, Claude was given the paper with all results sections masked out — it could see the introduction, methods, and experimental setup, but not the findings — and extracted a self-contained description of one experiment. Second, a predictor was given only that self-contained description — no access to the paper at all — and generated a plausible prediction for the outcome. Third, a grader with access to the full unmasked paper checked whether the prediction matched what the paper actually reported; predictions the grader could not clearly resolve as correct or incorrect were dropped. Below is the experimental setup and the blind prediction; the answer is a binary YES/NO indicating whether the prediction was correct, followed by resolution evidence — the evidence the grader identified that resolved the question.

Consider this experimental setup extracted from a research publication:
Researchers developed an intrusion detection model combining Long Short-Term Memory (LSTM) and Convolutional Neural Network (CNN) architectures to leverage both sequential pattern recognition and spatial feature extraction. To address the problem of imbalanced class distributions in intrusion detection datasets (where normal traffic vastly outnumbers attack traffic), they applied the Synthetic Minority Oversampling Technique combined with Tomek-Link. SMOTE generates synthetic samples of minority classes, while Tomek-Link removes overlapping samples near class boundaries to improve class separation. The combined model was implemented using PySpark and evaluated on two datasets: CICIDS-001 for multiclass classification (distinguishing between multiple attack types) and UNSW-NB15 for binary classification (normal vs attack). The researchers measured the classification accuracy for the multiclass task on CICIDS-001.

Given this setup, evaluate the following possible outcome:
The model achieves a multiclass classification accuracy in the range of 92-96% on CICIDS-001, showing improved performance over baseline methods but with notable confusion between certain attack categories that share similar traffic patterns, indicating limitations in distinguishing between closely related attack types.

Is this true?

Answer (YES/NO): NO